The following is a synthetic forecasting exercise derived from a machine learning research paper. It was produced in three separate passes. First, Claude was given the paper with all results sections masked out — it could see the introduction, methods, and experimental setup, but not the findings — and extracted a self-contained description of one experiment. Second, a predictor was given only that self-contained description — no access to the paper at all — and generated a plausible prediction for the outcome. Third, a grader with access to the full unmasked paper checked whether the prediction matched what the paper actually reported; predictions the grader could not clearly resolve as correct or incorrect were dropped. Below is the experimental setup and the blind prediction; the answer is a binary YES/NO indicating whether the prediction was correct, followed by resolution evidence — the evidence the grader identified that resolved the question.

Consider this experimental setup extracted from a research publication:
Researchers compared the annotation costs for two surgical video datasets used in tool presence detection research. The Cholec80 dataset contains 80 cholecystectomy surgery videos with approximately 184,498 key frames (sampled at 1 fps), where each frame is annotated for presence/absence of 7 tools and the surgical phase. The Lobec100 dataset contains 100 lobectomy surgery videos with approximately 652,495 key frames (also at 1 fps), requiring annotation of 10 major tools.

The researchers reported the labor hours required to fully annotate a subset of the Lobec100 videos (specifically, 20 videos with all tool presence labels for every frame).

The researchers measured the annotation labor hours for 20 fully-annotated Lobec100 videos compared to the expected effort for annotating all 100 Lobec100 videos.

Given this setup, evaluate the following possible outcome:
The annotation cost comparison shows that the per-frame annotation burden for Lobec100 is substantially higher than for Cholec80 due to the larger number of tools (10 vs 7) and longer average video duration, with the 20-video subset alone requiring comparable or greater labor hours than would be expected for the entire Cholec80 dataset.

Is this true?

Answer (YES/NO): YES